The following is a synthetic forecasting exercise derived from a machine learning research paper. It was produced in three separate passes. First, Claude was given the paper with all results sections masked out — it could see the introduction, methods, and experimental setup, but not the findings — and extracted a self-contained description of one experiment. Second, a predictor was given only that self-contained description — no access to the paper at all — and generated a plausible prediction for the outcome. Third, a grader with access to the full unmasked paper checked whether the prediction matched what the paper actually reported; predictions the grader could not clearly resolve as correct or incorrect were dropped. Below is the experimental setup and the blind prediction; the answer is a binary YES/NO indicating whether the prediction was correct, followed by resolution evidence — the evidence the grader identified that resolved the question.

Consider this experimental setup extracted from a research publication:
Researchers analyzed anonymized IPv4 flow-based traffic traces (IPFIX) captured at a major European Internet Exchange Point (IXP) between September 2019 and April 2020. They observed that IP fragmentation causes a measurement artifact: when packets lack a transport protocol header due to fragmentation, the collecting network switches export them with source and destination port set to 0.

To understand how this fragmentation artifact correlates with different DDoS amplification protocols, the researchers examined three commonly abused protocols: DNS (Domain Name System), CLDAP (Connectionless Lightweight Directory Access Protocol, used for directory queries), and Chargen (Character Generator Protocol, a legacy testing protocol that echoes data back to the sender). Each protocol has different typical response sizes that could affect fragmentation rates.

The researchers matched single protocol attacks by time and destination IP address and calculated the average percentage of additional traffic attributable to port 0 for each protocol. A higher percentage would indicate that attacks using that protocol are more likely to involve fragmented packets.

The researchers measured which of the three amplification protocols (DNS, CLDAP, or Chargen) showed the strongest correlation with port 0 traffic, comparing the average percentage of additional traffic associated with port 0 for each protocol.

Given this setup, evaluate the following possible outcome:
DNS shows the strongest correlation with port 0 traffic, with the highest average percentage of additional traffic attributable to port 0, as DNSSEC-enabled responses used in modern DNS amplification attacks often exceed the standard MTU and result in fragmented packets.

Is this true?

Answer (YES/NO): YES